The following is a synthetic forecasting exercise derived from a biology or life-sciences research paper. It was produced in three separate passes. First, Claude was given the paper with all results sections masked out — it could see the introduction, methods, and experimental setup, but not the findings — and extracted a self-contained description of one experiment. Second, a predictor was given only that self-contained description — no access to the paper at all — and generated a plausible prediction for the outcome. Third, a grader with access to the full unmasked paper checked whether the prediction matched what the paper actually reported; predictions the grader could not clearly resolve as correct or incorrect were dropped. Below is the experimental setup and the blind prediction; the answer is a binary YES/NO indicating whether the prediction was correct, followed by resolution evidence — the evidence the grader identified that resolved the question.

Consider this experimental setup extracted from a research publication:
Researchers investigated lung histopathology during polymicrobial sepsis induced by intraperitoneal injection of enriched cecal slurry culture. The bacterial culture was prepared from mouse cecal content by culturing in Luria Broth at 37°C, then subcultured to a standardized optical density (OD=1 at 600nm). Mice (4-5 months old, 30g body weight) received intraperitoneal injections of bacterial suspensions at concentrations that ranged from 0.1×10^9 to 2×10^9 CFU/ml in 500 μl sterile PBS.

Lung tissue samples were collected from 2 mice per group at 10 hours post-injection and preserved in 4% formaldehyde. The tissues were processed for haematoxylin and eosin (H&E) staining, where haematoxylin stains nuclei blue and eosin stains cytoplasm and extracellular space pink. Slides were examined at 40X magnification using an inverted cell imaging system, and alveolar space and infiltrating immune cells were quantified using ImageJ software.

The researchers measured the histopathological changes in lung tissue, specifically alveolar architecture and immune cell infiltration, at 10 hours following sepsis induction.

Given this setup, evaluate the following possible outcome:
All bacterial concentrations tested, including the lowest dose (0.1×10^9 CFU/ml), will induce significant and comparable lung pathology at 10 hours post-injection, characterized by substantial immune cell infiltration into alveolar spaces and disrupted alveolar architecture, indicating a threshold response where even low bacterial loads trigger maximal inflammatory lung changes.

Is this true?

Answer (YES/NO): NO